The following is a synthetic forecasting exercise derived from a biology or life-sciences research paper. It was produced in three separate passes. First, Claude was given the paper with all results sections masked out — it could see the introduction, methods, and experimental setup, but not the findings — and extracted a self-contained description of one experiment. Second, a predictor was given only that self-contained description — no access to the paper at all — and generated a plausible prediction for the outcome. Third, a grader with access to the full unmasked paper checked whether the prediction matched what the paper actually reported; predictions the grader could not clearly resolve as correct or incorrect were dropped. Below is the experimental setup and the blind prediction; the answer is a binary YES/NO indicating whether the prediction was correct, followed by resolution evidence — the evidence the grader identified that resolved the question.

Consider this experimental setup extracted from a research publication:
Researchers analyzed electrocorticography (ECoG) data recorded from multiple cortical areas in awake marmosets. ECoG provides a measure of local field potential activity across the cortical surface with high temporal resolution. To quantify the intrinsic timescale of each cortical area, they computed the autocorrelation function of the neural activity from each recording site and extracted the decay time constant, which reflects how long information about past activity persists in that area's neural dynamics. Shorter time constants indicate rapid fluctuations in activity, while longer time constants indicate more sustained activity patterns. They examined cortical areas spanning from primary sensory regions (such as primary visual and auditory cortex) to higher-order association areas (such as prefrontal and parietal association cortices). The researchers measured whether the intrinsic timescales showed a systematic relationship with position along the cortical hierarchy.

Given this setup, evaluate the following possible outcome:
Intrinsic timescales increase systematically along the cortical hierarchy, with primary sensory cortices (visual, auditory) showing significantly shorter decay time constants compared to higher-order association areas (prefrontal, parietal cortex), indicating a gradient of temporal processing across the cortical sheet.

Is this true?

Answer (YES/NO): YES